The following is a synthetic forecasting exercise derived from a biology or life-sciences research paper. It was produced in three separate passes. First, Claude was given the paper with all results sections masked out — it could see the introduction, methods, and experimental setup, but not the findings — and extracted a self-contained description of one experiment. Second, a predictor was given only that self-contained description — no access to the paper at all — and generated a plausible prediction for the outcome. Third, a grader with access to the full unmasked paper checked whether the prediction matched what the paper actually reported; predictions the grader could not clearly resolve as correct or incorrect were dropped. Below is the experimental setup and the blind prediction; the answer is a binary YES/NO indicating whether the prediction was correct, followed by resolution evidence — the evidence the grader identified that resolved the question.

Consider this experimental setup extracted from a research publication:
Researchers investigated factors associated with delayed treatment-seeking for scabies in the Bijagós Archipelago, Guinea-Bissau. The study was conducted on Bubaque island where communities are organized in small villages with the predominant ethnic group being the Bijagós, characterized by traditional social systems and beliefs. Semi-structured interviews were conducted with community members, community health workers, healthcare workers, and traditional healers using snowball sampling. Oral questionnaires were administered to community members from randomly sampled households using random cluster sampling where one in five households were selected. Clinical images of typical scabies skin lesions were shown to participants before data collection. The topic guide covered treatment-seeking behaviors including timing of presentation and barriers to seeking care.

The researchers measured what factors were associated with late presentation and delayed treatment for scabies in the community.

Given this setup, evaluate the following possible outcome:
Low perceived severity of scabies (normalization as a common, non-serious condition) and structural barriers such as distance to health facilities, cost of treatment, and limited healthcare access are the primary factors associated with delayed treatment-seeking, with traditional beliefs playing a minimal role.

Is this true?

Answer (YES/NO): NO